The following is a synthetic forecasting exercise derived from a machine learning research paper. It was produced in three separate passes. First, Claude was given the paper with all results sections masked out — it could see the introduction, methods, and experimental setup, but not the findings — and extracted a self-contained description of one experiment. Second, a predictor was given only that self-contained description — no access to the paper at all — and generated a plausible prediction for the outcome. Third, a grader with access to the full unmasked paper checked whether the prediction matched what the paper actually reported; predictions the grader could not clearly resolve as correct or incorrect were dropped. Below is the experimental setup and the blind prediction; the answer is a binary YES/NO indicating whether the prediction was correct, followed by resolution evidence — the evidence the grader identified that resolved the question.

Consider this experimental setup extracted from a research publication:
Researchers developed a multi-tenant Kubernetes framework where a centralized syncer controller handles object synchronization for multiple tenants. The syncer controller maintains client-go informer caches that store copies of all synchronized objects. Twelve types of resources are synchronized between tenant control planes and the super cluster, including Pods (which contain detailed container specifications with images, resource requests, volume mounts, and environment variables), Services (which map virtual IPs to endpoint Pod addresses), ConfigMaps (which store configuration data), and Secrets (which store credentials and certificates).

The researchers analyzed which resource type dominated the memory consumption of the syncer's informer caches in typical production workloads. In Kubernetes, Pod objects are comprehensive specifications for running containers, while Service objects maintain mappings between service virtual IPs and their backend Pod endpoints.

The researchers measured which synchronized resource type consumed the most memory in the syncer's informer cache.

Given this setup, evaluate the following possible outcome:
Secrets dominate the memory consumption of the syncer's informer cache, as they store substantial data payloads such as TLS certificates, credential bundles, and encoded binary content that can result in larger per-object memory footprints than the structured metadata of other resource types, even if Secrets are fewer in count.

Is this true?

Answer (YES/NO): NO